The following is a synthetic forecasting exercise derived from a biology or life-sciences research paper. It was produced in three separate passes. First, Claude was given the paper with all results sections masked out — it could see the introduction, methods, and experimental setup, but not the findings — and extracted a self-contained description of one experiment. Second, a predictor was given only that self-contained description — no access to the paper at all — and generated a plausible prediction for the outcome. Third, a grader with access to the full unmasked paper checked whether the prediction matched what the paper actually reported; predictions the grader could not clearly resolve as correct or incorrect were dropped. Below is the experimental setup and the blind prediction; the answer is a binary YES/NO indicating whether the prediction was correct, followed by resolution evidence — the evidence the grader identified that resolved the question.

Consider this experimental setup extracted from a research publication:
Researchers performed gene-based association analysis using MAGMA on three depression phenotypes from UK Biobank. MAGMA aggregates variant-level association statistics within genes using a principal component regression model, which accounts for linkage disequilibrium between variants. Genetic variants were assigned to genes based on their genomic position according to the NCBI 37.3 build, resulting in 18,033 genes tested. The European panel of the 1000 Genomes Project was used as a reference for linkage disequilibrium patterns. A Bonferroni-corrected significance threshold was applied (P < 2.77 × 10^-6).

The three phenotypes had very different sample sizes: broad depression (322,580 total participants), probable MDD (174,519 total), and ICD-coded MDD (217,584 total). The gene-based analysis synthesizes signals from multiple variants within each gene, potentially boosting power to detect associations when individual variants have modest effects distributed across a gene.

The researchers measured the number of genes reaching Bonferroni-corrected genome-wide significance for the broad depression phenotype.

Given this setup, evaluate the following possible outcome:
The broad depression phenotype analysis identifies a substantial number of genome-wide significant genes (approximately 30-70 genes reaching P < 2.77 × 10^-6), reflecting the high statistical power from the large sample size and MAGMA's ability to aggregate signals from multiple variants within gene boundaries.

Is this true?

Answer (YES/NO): NO